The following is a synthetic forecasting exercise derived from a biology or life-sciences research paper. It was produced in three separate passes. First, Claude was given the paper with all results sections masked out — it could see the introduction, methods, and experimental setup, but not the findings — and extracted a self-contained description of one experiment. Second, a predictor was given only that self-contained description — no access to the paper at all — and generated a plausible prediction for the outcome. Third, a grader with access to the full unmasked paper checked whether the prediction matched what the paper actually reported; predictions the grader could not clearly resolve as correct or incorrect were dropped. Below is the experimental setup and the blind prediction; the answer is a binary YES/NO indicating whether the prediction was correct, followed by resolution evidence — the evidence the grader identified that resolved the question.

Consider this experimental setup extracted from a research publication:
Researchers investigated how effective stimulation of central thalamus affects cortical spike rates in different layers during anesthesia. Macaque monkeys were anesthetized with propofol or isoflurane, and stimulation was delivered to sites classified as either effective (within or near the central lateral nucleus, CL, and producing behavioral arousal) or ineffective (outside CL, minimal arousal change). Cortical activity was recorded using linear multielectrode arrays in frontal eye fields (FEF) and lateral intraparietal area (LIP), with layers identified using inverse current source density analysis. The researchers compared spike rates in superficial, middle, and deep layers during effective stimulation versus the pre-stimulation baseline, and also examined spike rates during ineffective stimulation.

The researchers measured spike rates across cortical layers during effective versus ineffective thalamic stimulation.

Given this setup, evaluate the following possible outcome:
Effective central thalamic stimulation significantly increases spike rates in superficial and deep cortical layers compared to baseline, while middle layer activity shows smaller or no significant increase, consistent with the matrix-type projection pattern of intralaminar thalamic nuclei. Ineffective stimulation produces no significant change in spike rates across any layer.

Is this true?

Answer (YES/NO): NO